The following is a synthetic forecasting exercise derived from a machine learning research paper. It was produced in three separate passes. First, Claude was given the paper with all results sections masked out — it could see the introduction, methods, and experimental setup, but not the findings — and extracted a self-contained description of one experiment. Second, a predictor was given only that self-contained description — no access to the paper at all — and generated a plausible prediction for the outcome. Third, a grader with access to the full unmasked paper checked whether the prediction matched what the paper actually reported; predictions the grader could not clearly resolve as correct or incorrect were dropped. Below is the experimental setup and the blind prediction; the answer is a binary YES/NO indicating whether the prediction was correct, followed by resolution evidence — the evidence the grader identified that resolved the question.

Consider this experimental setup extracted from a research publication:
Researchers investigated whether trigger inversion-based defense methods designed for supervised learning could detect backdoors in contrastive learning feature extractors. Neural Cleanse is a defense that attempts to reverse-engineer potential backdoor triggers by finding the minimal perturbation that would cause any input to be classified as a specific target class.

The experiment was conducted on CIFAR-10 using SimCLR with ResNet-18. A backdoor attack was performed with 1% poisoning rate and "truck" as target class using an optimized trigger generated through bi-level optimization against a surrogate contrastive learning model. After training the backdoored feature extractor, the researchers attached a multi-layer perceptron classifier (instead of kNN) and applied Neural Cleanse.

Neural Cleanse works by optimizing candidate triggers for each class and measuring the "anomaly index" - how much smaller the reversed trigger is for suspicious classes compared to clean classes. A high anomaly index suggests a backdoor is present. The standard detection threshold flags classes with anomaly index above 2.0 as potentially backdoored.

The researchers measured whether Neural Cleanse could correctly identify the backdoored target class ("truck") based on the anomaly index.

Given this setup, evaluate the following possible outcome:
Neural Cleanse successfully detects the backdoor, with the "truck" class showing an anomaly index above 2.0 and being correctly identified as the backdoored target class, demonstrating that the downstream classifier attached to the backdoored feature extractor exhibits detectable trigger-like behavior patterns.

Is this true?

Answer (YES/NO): NO